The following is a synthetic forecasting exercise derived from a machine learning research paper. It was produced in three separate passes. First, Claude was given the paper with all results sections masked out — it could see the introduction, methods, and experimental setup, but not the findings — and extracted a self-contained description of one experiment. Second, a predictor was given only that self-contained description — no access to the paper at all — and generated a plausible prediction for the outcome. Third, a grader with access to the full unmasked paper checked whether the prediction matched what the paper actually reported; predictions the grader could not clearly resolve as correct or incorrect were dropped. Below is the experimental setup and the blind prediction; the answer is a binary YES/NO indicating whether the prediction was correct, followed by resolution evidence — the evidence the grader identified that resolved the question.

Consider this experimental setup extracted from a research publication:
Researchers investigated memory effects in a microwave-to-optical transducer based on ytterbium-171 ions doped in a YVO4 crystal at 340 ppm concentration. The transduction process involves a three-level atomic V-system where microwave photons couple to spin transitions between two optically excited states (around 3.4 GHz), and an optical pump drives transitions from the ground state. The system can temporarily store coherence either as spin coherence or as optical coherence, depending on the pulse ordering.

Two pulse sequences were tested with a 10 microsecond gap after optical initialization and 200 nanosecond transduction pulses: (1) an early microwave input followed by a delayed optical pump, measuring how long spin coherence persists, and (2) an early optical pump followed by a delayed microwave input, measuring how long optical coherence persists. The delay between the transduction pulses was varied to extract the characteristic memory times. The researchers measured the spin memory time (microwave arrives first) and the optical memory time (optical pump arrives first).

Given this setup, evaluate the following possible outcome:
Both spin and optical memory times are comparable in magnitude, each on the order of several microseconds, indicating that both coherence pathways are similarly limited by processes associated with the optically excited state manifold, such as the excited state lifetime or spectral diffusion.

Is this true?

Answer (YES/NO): NO